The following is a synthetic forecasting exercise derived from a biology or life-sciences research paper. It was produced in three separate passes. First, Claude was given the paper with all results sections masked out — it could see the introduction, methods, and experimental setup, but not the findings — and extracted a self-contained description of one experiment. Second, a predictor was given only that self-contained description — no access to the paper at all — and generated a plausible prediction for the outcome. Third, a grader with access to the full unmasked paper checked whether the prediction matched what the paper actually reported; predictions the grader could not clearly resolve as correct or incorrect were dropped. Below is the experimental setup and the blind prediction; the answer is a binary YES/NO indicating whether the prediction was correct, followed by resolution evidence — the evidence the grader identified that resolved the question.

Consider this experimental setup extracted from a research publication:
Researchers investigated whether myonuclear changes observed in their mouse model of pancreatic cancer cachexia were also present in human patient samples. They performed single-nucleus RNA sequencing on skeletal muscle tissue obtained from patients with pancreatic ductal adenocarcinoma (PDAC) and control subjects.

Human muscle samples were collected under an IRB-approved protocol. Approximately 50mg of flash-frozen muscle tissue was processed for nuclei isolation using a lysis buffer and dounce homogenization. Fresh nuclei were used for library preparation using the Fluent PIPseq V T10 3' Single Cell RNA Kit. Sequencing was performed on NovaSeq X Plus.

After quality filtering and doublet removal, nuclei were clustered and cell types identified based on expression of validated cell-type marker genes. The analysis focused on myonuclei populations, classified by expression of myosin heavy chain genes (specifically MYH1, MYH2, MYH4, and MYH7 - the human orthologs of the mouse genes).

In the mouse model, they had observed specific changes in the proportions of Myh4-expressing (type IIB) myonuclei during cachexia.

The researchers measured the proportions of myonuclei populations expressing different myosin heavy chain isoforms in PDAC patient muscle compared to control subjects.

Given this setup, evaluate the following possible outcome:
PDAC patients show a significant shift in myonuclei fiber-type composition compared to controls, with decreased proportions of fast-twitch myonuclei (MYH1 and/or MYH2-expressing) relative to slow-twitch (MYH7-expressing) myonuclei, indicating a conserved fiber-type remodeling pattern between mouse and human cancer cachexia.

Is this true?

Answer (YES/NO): NO